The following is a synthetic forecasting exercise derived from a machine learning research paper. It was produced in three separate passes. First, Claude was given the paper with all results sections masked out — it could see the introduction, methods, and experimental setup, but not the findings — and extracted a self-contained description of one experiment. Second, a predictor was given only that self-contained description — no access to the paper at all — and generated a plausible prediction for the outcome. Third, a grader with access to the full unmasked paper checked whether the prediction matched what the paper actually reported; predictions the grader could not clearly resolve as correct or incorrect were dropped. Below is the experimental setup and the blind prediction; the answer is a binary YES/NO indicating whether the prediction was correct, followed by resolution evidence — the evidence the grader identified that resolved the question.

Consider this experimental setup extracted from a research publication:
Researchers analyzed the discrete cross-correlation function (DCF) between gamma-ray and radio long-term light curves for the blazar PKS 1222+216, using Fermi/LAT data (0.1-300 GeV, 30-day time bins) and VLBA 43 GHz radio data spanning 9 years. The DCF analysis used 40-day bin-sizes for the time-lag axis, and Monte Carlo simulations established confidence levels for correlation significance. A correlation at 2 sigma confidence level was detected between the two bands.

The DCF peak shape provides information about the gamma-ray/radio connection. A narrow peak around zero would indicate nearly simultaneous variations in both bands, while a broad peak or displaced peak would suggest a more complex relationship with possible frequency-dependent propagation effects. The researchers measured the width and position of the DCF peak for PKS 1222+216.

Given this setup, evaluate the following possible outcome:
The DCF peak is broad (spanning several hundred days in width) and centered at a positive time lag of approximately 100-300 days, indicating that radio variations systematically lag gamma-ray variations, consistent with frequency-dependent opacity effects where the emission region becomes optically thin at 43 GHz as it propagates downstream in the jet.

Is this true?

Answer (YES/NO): NO